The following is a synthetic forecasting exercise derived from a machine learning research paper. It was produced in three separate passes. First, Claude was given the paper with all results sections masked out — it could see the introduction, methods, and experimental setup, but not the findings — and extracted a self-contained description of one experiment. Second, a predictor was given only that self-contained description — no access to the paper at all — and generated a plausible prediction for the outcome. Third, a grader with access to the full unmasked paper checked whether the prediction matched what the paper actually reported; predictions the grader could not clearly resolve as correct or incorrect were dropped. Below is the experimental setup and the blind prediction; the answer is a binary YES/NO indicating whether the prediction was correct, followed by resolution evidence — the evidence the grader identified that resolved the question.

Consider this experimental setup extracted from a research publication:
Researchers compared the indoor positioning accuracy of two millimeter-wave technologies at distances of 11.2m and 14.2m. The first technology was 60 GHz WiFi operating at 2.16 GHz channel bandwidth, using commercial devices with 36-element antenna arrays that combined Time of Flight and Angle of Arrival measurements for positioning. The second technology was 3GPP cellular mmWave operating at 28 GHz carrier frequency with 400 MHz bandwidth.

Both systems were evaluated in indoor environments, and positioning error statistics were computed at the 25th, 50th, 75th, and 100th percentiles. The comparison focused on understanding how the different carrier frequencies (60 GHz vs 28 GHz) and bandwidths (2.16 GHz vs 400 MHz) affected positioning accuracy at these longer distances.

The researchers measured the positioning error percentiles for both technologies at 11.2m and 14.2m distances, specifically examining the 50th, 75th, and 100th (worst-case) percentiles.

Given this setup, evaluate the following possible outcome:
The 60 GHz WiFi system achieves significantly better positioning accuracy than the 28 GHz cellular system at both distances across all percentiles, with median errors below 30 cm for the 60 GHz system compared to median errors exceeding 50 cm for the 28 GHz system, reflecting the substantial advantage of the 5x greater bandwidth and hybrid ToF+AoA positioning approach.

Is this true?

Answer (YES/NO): NO